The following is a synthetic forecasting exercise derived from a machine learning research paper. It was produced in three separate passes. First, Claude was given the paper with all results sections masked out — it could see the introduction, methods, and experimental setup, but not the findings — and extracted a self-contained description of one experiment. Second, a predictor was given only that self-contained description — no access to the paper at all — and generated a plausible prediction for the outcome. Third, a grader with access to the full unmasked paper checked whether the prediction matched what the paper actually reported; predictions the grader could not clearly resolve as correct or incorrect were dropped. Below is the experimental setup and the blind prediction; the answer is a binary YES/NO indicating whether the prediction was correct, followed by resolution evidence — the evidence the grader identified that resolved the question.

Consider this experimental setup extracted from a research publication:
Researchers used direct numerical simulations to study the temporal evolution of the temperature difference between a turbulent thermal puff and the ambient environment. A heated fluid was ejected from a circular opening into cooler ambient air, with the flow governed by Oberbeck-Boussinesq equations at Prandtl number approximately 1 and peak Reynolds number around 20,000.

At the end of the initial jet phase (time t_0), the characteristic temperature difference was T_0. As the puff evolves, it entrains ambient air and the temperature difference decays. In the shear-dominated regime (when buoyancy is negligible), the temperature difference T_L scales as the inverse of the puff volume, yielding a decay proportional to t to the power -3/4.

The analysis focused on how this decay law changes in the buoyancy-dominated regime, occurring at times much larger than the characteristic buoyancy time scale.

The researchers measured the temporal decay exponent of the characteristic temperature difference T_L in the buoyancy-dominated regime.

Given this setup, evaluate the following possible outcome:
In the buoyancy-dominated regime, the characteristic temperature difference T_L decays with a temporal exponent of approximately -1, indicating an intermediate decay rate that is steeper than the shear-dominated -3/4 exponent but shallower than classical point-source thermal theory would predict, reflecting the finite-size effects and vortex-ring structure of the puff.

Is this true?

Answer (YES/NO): NO